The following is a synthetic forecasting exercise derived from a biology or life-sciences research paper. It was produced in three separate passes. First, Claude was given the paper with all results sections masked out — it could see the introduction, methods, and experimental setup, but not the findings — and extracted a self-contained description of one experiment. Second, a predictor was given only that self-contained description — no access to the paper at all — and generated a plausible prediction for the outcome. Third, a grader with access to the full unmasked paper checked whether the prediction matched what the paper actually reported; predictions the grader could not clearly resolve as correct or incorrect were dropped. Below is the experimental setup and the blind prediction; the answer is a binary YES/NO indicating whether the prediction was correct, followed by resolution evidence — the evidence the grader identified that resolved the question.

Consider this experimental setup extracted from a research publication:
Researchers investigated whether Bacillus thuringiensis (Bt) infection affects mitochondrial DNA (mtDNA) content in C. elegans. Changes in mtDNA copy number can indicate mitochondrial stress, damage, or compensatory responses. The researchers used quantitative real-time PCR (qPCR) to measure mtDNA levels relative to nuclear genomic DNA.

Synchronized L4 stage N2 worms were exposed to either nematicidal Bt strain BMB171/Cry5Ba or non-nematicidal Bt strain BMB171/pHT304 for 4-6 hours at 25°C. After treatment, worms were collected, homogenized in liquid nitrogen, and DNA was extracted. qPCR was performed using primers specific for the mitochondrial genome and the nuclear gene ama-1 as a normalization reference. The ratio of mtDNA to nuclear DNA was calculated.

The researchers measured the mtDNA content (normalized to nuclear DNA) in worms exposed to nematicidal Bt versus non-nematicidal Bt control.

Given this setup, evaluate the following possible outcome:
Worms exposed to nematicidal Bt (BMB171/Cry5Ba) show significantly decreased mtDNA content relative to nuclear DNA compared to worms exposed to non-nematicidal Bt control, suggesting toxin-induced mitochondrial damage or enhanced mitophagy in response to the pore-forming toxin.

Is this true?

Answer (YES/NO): YES